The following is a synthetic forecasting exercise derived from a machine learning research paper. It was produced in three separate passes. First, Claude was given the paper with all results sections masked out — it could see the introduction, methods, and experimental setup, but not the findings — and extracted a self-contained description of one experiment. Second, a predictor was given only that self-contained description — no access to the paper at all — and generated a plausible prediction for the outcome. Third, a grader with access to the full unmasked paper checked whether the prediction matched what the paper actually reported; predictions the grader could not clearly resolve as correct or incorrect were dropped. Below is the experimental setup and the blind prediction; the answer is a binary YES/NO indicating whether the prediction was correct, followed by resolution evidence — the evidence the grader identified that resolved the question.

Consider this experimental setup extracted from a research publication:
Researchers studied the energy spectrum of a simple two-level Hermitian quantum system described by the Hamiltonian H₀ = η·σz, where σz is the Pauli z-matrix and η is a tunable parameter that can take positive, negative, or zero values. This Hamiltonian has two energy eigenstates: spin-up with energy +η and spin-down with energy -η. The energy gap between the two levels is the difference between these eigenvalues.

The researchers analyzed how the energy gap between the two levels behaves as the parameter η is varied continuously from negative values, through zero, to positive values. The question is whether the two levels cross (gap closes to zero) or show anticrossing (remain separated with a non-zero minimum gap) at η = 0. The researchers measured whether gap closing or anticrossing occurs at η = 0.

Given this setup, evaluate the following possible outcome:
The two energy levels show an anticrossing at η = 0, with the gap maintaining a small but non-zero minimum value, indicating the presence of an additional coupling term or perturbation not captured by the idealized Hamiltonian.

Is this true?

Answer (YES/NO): NO